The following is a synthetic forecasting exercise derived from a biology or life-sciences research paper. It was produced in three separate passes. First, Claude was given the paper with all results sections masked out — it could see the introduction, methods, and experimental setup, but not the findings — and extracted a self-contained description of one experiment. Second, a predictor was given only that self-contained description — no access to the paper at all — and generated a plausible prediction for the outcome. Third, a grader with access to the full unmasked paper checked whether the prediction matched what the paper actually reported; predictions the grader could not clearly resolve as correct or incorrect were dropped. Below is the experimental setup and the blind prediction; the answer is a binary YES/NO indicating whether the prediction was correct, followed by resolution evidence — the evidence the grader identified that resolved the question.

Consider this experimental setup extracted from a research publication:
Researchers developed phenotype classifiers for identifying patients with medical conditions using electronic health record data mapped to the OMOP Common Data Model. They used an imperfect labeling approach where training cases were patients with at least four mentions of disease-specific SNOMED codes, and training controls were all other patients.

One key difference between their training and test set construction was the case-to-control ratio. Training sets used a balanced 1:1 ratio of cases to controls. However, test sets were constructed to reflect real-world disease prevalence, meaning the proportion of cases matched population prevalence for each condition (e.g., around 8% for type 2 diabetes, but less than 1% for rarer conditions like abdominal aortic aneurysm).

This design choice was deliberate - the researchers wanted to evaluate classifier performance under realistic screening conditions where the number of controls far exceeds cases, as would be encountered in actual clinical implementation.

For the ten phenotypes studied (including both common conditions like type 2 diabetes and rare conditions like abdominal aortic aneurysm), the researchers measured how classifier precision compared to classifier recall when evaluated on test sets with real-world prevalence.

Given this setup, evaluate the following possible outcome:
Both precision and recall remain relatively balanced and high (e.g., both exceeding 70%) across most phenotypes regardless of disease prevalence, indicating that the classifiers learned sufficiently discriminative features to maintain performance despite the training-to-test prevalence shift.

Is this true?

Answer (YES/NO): NO